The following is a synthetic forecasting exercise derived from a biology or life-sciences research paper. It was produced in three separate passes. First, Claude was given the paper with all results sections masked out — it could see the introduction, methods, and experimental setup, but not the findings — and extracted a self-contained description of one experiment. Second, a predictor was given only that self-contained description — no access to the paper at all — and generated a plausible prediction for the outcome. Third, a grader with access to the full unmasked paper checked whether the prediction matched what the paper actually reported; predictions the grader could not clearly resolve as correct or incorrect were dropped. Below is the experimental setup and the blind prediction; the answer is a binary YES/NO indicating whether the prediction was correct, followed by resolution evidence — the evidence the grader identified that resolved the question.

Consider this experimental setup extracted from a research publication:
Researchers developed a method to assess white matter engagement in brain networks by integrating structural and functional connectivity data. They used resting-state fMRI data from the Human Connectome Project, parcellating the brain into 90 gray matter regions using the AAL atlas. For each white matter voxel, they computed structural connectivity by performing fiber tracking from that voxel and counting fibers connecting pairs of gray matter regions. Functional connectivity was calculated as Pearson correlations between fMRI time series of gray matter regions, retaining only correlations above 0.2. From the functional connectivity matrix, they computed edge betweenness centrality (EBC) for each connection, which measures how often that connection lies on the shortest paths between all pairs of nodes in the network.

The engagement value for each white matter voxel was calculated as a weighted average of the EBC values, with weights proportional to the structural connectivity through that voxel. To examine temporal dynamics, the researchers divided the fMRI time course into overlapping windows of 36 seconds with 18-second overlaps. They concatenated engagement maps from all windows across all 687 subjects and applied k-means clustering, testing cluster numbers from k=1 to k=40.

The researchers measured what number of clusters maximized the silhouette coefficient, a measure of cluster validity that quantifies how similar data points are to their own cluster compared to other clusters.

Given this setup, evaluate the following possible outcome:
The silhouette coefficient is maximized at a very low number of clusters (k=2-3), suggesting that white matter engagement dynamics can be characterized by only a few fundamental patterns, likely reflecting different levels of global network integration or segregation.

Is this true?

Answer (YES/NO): NO